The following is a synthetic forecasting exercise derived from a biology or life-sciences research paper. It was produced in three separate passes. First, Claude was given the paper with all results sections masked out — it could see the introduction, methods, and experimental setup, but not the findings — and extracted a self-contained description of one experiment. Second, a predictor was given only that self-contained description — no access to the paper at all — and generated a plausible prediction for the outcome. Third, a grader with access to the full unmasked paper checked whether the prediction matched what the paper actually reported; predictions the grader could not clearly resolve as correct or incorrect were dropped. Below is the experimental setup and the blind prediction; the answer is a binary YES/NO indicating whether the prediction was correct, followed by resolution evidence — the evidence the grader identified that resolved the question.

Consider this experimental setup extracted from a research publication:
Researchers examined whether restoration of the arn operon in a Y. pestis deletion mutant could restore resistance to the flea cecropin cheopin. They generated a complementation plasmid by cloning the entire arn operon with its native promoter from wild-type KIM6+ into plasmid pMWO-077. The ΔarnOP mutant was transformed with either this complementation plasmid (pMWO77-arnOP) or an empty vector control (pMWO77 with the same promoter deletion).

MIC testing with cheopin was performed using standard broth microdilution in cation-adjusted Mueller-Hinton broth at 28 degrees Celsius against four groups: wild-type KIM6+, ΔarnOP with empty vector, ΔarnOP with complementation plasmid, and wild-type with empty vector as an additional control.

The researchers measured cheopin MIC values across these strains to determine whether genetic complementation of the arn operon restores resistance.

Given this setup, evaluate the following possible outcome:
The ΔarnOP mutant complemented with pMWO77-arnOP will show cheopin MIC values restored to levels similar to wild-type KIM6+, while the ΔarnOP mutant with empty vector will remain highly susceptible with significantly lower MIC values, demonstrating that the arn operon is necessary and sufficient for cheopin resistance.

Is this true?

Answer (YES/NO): YES